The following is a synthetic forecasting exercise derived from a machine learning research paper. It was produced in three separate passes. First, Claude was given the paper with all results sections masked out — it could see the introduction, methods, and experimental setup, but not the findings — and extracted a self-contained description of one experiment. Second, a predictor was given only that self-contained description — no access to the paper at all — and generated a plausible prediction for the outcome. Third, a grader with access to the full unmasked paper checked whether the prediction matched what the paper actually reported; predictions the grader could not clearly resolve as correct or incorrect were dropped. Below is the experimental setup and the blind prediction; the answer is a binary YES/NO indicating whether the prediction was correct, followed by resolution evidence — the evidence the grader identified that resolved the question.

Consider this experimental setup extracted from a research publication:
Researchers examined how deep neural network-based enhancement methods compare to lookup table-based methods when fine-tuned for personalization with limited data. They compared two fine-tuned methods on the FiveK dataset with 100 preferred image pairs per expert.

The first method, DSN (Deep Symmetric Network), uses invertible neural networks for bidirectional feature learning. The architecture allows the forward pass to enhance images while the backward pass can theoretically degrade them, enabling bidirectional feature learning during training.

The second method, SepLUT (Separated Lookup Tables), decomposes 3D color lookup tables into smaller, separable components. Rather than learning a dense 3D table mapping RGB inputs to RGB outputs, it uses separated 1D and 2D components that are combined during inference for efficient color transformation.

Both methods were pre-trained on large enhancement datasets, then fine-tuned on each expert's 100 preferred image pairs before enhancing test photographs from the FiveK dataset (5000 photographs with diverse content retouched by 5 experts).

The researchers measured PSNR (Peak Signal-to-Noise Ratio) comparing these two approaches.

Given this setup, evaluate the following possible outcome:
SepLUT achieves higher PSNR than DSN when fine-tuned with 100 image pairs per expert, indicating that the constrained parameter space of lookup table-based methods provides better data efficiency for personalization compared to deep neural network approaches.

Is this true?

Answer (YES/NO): YES